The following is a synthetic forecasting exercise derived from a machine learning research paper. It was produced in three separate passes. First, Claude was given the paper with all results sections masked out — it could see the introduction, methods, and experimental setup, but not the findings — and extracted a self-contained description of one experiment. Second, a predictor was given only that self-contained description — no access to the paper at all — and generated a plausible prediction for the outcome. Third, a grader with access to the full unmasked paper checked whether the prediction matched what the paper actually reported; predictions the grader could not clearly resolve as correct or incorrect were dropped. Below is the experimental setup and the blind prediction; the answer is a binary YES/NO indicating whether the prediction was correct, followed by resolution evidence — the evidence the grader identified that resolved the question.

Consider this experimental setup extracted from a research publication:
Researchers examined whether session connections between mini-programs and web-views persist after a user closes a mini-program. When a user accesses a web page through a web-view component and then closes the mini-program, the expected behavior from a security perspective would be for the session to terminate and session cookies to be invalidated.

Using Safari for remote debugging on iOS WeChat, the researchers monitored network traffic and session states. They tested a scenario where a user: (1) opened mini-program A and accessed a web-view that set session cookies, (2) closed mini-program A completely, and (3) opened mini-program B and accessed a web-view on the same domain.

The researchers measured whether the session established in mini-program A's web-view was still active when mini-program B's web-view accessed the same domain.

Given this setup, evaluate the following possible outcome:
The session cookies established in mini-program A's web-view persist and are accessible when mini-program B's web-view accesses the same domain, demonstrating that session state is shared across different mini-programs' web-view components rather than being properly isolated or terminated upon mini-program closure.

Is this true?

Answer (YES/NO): YES